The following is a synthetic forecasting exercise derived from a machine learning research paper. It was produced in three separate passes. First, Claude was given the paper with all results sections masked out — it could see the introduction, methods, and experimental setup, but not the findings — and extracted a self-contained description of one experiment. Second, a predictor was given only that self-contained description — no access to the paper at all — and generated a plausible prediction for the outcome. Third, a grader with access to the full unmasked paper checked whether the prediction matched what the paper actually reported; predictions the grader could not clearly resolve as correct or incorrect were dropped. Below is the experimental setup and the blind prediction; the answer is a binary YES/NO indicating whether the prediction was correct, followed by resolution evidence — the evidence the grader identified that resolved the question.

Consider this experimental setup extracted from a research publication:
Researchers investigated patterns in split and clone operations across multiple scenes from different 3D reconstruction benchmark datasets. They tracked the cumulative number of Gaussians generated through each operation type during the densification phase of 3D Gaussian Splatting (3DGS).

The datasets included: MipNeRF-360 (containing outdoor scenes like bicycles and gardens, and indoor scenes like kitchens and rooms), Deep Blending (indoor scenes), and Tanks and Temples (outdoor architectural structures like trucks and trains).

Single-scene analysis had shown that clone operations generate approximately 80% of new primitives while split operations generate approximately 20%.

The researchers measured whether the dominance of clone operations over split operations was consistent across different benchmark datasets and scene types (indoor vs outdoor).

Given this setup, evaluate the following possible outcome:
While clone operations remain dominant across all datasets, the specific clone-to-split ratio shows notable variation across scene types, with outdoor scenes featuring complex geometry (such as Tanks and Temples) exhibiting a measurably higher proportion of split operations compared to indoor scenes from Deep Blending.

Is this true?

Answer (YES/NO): NO